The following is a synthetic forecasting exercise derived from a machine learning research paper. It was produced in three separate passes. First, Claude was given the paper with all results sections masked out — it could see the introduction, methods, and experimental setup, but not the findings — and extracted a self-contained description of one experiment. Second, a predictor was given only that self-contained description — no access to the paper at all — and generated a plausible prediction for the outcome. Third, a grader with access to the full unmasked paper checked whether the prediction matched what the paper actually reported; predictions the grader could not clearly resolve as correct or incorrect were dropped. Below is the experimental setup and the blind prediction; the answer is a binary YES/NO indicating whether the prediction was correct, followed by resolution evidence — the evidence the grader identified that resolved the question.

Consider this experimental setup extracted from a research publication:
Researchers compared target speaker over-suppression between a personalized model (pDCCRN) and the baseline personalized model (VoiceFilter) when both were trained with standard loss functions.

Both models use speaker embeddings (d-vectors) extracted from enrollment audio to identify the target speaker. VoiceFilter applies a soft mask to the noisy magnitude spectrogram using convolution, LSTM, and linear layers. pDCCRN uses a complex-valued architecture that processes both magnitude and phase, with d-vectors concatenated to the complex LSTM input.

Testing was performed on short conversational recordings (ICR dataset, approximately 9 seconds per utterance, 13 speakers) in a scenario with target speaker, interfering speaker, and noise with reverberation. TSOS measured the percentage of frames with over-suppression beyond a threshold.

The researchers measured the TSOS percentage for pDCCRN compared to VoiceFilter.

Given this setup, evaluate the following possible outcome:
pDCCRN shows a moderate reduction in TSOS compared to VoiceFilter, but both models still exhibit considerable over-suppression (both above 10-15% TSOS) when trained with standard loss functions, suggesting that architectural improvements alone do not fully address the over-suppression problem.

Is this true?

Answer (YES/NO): NO